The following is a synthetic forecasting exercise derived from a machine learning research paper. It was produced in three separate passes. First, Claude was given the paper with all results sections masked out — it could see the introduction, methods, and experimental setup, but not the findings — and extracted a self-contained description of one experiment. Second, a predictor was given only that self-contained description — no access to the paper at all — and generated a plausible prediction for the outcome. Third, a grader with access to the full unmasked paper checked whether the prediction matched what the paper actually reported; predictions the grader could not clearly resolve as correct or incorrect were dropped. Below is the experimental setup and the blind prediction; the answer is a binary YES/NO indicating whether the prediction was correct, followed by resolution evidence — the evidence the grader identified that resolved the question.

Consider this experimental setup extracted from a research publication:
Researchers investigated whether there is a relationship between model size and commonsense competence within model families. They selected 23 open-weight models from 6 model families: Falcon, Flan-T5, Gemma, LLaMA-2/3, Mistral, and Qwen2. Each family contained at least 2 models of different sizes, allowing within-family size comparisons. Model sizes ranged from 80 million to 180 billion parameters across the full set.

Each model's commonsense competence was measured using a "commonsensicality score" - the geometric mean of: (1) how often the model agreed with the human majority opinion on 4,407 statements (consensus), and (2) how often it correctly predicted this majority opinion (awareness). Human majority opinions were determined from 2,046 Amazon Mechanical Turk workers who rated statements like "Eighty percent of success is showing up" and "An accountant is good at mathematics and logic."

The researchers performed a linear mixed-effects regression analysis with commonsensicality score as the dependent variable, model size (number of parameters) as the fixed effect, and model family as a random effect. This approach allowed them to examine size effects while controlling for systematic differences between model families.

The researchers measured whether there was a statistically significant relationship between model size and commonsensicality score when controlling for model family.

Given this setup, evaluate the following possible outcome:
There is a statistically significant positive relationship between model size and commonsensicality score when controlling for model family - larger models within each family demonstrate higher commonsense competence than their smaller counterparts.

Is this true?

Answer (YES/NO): YES